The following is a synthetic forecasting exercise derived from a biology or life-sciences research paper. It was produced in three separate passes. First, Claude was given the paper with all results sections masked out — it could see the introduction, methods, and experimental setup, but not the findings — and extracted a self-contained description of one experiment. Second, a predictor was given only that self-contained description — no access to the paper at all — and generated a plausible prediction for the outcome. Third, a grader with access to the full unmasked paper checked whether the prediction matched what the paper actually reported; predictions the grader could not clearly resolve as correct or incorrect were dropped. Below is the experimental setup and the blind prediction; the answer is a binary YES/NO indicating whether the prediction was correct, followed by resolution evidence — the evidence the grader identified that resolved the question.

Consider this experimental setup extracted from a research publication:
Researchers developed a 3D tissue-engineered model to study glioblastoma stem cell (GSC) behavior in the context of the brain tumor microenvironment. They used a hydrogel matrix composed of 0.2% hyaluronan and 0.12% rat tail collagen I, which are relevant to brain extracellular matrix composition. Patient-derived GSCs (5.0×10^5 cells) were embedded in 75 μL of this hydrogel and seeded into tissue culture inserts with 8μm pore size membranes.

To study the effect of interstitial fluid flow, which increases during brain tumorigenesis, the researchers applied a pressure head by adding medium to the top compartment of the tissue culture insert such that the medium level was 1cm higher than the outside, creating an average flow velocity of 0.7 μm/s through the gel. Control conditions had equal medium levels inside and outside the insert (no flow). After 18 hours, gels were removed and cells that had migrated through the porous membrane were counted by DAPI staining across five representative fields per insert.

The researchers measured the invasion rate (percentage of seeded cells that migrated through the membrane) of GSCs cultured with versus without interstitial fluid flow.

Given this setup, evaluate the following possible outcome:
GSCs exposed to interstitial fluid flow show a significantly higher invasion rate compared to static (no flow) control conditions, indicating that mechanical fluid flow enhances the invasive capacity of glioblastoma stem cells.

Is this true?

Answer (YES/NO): YES